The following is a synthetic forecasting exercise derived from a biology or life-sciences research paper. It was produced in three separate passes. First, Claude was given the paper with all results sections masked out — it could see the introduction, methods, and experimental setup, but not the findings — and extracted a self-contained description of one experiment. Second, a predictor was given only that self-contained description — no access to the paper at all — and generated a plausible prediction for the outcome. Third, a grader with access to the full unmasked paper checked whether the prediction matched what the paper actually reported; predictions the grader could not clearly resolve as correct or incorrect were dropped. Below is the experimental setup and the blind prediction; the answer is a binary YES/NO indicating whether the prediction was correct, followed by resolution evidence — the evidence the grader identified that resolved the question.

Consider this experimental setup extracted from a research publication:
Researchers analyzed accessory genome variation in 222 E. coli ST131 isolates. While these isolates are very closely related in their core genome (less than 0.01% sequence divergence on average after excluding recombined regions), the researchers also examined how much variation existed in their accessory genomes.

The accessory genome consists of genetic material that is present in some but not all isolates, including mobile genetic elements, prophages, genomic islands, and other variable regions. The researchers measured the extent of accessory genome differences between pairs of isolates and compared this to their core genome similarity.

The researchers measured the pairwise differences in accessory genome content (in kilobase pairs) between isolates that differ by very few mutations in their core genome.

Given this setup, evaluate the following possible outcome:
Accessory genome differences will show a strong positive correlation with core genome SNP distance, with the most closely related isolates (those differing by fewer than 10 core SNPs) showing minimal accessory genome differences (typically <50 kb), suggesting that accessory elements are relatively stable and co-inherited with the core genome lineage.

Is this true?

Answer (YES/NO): NO